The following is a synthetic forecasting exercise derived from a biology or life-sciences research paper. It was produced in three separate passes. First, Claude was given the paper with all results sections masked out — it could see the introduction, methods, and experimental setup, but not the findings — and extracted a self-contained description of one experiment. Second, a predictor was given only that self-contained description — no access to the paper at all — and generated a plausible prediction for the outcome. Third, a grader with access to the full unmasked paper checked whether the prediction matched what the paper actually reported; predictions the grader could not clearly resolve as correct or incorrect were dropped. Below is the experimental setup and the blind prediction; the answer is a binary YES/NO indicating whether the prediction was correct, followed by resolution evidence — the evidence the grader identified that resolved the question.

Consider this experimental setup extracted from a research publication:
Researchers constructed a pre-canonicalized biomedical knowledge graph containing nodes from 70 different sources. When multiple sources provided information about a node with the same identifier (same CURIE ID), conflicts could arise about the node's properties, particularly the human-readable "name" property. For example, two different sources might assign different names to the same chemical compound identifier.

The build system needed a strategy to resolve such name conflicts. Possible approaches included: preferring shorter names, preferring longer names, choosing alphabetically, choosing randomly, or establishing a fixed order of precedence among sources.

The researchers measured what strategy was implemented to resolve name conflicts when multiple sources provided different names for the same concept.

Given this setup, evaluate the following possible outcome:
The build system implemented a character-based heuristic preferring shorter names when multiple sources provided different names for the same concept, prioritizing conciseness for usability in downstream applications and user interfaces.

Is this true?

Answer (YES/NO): NO